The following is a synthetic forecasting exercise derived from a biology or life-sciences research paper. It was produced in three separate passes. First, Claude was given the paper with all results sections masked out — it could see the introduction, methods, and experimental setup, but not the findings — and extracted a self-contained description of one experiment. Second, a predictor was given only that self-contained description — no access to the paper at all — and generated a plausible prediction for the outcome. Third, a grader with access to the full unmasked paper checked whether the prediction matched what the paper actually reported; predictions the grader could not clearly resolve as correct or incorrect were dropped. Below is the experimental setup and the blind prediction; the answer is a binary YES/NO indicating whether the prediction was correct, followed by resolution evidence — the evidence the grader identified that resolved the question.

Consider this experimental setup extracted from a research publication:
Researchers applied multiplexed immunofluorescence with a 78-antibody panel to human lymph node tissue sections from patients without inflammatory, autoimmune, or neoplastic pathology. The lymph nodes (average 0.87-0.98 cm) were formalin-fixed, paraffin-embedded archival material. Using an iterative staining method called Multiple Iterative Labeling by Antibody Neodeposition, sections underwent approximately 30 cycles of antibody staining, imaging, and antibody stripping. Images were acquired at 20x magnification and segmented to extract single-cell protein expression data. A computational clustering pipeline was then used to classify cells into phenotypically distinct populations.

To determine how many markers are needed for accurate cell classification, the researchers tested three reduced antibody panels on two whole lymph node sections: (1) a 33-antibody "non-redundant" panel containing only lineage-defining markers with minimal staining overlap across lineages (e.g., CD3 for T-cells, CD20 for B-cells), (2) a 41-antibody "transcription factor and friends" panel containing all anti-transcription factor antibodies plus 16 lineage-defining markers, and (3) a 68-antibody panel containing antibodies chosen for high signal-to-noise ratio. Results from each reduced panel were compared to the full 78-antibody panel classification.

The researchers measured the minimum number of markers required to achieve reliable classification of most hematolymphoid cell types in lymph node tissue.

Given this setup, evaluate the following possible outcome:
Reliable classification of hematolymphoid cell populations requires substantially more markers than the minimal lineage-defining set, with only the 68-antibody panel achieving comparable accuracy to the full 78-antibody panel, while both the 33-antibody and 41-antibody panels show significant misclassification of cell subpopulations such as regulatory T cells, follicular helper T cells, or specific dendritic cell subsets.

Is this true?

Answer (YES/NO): NO